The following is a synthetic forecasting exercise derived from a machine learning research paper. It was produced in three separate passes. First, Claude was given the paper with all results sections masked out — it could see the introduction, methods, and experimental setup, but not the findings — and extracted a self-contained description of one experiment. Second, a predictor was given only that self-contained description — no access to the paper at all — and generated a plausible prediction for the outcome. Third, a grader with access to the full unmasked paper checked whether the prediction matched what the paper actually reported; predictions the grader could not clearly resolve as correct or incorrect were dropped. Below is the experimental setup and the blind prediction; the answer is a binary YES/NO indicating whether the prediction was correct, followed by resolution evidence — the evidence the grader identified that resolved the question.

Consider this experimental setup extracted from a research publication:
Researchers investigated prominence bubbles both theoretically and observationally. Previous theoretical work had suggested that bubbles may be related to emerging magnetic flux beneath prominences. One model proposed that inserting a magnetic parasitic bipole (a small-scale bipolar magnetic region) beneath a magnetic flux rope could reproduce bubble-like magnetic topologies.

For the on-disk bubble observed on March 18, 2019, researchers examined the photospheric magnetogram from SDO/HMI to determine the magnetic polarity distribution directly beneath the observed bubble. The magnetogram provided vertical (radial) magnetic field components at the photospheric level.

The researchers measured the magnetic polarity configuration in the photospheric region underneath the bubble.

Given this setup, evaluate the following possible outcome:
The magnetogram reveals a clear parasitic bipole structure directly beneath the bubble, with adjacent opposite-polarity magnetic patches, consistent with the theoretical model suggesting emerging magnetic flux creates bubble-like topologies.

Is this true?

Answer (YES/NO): NO